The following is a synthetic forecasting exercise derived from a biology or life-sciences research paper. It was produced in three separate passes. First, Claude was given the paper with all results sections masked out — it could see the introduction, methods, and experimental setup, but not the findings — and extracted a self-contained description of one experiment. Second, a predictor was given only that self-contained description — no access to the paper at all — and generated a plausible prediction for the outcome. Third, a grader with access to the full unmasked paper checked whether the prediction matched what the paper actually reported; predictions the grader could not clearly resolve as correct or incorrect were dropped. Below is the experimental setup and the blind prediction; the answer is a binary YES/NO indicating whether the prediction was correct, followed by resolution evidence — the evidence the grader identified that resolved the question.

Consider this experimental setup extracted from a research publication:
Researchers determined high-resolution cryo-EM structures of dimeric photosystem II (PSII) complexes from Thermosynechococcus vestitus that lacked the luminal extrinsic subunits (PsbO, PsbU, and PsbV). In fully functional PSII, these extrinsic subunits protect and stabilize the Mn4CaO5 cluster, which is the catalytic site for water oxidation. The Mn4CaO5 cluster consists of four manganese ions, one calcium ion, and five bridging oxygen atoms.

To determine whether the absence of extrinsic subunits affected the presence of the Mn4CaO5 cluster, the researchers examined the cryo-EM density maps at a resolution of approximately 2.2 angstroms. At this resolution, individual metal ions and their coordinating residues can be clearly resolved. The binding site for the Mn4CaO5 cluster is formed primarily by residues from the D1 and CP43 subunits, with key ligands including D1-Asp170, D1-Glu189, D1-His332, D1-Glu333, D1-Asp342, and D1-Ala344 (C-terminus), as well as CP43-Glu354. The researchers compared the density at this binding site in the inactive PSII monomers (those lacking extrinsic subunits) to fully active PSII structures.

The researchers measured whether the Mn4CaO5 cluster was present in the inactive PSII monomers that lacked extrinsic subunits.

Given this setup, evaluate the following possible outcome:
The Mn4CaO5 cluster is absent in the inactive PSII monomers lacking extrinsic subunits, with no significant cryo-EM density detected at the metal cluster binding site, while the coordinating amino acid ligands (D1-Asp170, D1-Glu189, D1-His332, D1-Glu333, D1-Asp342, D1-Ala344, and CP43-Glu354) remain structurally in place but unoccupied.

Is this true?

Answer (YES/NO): NO